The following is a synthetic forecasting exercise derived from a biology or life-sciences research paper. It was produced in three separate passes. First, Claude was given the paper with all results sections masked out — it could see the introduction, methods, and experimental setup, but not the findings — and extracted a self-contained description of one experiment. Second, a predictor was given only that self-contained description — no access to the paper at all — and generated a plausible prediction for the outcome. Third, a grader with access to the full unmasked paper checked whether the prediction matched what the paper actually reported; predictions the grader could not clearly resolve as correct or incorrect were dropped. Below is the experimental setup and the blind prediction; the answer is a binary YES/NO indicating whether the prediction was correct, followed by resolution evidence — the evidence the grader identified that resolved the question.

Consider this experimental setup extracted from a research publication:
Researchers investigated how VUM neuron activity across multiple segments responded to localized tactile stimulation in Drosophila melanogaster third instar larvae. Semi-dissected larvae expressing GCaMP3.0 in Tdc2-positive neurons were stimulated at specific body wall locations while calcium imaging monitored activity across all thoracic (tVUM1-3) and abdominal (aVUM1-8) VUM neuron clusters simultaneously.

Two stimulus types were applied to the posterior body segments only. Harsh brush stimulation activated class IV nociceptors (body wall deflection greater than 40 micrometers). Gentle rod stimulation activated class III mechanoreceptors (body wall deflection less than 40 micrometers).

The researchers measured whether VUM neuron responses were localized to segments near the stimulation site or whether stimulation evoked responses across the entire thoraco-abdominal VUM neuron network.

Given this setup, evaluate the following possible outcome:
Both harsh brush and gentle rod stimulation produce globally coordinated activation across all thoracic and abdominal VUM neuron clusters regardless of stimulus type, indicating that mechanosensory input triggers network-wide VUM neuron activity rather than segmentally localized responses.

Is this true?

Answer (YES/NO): YES